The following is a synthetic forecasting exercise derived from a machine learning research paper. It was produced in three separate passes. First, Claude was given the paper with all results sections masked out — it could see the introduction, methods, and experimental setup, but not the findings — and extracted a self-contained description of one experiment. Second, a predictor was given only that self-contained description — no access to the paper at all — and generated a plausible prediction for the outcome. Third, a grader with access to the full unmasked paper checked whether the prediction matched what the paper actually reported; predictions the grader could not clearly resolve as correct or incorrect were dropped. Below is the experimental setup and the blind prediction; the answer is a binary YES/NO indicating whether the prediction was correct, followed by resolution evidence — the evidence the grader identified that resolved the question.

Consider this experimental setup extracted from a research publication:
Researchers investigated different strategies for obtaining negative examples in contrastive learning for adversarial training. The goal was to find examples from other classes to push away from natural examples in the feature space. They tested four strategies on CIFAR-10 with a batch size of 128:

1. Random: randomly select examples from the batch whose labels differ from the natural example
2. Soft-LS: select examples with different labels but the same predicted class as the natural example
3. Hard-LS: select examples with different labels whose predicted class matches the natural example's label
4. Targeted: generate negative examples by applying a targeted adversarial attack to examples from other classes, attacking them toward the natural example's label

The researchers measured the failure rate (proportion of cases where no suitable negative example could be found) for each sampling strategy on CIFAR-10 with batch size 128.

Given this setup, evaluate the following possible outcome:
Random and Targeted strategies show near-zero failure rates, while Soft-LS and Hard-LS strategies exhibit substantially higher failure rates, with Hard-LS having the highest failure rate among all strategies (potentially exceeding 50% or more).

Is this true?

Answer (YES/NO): NO